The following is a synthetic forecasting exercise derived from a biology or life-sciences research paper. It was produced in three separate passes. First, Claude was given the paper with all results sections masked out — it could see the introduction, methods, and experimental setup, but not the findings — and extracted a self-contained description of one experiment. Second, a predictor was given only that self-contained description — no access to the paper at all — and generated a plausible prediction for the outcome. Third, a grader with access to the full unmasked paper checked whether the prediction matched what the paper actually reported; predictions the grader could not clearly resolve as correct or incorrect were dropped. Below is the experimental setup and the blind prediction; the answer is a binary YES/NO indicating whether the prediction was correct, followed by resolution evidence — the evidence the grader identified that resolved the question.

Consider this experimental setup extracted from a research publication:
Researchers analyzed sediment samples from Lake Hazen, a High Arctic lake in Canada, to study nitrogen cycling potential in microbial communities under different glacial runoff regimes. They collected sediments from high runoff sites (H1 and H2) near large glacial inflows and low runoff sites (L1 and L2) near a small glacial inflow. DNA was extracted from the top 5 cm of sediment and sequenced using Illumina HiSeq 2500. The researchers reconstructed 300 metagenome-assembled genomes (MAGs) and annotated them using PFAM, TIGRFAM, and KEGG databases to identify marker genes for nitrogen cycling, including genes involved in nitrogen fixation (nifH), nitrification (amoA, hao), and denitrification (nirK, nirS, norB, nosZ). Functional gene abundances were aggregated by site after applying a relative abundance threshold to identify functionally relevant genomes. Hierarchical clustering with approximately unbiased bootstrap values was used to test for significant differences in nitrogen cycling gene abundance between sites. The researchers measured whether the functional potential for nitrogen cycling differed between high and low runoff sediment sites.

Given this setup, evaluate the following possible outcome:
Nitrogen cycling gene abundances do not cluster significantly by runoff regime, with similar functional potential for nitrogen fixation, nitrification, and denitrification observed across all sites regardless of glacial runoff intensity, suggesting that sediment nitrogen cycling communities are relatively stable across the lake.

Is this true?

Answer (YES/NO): YES